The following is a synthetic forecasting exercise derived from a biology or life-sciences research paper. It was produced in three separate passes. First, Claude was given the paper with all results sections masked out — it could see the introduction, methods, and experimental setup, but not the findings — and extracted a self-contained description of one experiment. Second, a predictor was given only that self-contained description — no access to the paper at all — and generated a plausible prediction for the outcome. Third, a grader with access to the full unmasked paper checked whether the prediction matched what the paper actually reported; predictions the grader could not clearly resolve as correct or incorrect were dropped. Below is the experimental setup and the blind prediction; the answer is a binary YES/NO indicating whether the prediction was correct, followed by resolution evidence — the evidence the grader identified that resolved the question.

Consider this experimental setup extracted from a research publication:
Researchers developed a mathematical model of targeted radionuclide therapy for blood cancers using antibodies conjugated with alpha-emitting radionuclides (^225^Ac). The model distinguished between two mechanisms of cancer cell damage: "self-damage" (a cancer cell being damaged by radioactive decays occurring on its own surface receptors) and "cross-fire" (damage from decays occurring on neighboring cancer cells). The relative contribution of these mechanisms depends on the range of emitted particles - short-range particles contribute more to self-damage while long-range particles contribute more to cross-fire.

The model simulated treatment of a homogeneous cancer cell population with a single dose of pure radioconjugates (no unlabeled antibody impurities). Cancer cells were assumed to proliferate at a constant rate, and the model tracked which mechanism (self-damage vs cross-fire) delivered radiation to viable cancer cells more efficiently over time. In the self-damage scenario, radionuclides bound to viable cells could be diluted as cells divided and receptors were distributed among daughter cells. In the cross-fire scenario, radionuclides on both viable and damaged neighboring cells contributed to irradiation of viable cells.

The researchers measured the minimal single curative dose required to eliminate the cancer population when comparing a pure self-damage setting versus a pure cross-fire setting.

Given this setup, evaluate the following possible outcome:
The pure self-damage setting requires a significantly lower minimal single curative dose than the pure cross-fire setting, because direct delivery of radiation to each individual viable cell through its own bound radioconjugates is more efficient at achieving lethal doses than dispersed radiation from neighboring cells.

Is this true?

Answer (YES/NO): NO